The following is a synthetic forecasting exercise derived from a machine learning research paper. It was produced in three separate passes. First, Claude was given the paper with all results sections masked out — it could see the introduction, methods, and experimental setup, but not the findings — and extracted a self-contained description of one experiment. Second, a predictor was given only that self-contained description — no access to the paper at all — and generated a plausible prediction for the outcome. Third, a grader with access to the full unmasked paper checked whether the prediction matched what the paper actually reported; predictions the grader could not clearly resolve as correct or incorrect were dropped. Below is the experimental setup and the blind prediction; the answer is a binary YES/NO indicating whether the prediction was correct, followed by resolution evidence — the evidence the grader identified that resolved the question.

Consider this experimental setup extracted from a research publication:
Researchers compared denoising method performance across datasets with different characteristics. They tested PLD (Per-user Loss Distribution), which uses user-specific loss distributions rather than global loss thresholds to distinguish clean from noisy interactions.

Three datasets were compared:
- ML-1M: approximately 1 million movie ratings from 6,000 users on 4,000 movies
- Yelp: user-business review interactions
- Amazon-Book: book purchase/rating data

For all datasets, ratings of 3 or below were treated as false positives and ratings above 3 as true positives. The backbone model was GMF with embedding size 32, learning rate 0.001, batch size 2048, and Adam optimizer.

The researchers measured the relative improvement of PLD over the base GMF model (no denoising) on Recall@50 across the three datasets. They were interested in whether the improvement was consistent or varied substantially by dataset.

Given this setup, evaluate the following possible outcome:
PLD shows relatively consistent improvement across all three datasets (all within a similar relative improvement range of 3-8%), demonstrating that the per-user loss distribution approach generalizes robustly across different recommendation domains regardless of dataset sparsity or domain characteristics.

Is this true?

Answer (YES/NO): NO